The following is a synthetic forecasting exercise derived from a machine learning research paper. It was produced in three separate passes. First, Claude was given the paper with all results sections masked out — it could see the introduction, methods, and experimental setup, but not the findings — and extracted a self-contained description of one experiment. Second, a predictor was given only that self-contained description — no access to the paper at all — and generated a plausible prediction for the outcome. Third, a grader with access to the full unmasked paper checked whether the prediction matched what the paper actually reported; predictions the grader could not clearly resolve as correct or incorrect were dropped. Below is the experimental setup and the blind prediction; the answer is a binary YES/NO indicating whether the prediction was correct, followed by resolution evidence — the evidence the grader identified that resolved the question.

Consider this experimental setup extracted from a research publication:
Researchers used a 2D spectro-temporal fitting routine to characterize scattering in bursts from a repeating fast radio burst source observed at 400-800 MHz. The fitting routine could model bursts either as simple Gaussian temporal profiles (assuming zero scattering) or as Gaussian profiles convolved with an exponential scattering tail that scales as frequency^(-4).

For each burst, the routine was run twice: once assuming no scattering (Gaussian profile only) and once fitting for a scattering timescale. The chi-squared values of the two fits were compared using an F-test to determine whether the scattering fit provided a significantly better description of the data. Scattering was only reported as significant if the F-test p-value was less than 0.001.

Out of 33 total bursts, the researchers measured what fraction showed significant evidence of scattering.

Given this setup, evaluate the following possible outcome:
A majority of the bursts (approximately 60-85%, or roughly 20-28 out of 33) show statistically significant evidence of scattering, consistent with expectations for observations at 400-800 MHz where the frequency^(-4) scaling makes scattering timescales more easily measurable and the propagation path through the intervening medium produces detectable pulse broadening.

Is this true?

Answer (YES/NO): NO